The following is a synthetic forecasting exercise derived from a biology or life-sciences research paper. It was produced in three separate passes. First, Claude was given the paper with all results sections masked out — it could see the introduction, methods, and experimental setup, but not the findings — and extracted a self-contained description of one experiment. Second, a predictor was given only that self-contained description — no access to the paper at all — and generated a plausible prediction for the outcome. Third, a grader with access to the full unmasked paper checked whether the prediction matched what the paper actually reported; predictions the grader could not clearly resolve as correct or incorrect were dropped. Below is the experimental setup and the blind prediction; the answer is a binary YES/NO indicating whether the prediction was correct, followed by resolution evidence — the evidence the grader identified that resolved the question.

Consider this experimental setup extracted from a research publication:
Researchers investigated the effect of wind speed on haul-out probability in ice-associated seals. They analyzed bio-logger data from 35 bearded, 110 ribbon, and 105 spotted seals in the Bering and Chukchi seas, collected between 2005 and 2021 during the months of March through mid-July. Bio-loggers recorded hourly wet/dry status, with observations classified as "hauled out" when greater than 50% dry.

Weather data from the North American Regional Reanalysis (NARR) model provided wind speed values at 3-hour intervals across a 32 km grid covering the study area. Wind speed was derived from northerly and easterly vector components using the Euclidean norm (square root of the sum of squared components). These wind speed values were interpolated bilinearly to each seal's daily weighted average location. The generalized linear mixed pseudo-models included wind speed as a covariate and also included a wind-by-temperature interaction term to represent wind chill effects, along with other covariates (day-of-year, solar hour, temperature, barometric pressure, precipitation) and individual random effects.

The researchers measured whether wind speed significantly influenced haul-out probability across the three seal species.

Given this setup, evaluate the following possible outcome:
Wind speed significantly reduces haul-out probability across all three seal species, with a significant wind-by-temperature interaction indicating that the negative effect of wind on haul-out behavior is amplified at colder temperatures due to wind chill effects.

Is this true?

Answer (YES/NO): NO